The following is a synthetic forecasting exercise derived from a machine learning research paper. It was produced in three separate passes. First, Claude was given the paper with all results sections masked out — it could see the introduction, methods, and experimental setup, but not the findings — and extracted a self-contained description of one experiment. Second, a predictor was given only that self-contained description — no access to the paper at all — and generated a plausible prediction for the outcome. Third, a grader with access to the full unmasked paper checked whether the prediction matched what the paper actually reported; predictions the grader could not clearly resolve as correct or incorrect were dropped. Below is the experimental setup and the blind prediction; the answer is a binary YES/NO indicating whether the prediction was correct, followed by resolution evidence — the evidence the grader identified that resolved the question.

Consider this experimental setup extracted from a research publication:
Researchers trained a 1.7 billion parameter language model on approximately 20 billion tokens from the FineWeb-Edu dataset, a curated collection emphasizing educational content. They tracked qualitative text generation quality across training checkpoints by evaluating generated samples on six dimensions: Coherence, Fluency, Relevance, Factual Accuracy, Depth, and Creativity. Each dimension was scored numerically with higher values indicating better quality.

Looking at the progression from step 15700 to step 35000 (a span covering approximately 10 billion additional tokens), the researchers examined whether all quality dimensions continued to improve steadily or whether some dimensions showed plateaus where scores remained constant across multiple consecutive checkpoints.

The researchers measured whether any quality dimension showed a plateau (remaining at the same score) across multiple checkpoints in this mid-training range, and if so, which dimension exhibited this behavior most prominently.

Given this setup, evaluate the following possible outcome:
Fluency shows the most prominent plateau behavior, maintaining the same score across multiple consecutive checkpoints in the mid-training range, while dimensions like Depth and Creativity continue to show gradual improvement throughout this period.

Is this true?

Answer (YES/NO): NO